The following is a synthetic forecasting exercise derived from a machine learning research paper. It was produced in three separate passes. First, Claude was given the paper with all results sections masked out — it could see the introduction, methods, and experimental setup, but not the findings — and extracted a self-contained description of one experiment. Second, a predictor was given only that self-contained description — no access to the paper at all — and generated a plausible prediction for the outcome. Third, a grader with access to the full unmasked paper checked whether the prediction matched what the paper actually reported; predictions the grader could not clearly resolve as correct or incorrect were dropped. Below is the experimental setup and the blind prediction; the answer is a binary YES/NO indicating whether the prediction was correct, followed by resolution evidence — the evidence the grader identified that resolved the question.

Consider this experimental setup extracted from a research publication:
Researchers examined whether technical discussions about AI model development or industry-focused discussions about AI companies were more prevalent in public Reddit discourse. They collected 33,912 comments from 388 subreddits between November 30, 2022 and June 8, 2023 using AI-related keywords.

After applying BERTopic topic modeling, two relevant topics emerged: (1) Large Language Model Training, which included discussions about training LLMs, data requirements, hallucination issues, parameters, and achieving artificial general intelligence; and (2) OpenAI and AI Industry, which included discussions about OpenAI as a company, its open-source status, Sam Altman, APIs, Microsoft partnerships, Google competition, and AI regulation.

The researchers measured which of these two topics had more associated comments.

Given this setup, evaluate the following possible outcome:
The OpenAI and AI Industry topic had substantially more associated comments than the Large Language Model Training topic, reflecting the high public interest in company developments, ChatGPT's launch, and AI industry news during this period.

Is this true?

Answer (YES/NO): YES